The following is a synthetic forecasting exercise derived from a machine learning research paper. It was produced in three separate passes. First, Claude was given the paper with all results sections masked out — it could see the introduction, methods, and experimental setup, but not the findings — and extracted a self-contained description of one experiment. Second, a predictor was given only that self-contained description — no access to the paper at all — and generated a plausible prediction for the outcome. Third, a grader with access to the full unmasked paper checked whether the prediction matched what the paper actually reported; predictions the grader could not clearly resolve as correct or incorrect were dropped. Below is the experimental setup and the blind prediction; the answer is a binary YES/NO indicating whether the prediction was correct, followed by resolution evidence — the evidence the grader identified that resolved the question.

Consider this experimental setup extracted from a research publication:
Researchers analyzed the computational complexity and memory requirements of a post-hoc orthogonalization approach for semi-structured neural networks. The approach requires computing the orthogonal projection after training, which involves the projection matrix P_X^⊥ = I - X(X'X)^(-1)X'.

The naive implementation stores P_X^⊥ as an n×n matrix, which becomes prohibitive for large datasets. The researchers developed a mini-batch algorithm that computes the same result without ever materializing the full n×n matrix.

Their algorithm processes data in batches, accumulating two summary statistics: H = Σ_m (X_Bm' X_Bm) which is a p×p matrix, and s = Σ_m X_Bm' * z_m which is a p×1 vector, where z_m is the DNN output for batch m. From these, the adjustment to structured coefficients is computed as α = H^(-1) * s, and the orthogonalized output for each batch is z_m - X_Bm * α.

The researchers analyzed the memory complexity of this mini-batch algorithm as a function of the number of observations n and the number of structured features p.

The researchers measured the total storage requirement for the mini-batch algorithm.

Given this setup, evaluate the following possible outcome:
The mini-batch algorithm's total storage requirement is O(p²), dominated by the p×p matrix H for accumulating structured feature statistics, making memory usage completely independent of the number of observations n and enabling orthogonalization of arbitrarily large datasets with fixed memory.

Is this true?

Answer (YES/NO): NO